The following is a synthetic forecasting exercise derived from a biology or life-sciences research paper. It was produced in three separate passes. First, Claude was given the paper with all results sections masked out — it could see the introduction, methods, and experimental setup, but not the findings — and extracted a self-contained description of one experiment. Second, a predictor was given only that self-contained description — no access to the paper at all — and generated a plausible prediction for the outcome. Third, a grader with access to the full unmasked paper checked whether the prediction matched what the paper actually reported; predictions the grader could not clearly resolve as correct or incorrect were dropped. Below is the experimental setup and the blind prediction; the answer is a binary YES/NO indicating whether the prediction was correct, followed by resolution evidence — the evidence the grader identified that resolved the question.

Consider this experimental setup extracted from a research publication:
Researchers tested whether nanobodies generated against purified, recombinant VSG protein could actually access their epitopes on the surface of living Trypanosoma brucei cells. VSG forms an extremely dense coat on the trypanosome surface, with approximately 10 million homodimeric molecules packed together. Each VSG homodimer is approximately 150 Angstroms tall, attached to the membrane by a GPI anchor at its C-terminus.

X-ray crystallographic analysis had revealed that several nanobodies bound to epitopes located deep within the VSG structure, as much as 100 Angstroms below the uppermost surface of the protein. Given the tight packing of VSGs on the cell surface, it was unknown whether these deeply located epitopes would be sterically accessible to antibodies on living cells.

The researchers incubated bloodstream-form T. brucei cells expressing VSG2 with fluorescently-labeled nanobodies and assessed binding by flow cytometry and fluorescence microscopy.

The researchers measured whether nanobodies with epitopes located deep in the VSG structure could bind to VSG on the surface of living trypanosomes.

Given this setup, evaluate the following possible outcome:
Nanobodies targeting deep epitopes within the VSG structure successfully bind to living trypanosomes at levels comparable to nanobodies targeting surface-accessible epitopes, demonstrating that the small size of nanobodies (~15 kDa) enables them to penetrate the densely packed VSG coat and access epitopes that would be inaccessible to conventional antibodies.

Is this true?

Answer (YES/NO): NO